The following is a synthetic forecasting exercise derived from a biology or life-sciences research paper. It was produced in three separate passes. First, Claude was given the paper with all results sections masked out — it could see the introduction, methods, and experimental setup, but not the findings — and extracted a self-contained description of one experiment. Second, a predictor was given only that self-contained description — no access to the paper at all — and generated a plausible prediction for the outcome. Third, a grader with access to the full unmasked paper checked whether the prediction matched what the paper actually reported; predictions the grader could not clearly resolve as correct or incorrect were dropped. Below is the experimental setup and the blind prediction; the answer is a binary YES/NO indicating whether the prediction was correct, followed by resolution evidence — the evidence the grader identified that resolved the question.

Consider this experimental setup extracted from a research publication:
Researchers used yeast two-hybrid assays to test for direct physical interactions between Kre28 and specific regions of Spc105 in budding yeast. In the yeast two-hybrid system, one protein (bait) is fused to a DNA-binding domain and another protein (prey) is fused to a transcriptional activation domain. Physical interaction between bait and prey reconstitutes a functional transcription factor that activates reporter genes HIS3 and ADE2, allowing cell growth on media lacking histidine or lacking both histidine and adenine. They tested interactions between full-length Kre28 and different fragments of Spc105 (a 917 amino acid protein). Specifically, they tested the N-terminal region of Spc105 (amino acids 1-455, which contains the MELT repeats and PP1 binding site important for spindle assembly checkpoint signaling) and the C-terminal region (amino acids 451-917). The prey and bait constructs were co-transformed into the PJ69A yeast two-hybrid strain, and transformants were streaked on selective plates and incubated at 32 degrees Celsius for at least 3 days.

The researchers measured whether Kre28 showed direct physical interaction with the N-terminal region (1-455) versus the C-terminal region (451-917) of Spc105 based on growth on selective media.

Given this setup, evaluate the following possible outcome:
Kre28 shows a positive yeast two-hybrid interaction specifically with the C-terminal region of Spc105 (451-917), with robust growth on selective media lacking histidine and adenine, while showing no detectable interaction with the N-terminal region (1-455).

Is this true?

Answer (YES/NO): NO